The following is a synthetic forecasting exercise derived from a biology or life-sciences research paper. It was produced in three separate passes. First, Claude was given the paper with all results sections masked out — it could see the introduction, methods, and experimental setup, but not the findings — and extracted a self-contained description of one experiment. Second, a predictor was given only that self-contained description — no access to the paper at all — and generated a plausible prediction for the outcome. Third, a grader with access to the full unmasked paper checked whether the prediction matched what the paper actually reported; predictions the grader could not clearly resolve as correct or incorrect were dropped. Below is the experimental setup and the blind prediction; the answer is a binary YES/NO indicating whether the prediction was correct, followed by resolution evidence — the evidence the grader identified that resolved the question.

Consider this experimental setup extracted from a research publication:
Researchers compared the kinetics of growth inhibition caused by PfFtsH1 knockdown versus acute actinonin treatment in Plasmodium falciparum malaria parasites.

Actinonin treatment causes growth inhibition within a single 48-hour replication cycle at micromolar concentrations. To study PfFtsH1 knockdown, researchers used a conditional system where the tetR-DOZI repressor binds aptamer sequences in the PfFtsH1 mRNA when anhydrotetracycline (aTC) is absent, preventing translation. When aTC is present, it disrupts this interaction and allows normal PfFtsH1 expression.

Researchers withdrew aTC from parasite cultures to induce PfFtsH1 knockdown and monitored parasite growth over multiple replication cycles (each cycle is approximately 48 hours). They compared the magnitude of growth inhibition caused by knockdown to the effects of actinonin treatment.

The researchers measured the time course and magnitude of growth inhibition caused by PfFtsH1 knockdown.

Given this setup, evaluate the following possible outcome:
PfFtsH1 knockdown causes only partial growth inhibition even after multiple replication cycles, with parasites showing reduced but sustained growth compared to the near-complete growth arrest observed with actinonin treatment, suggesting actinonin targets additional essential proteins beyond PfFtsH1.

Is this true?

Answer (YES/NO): NO